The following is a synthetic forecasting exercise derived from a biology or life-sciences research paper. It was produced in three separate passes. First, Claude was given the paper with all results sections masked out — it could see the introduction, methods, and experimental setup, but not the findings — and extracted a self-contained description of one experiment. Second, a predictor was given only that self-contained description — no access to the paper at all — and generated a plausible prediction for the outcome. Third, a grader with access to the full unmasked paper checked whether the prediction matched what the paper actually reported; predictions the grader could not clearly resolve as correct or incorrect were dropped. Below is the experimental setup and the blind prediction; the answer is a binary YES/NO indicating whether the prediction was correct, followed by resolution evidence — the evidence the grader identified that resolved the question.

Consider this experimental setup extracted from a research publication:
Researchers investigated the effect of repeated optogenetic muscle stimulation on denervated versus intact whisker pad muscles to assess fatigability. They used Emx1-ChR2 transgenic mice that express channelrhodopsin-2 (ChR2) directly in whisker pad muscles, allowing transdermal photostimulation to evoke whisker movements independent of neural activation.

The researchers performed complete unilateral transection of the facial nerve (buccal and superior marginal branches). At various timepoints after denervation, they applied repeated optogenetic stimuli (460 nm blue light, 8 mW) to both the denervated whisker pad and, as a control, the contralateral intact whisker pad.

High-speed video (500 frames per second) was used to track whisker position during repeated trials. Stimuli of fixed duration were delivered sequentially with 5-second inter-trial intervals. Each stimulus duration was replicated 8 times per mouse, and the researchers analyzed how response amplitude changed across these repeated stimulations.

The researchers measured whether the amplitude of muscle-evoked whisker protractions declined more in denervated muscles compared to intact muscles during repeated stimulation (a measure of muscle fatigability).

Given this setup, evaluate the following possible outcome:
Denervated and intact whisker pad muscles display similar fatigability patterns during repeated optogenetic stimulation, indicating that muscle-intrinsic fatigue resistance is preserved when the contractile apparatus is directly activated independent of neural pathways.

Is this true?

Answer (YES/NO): NO